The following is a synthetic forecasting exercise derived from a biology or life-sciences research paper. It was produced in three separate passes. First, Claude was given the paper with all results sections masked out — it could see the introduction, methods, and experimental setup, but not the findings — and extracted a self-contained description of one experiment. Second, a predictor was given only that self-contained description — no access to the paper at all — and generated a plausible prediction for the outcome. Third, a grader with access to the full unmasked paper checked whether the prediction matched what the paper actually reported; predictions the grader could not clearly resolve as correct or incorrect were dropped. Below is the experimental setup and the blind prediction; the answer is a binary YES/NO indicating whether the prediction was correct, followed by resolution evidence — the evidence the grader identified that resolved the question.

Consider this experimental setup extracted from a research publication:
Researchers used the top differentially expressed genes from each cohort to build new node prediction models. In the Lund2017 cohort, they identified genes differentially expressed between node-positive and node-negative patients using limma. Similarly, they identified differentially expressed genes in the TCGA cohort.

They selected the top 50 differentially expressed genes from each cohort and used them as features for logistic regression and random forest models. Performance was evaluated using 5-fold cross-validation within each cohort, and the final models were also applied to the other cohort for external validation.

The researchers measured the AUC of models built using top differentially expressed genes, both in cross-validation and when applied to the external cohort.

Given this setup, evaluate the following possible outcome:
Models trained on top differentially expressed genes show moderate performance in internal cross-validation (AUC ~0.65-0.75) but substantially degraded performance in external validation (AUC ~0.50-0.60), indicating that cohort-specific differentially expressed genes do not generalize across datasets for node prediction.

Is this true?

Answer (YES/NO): NO